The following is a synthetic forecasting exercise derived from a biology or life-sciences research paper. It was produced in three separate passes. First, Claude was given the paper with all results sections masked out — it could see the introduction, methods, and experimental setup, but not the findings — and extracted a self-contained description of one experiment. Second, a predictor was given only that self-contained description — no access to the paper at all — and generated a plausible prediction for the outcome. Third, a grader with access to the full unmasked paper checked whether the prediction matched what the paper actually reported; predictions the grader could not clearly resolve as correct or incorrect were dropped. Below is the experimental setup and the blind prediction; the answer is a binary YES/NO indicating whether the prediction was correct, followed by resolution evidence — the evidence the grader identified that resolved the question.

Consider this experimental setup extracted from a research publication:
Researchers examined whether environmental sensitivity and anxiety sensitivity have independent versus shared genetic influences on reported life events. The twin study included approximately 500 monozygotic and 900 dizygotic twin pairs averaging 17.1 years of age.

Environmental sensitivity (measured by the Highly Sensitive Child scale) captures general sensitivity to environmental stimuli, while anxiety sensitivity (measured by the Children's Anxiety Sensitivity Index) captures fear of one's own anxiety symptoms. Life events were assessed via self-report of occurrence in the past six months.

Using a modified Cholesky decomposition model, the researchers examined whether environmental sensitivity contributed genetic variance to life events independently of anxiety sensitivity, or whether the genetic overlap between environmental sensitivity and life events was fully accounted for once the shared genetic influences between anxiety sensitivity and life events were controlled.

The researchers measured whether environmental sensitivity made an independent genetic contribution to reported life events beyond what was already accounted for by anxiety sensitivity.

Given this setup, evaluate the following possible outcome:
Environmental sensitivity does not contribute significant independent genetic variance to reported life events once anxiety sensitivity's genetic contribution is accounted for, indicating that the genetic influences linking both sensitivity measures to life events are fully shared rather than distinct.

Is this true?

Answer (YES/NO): YES